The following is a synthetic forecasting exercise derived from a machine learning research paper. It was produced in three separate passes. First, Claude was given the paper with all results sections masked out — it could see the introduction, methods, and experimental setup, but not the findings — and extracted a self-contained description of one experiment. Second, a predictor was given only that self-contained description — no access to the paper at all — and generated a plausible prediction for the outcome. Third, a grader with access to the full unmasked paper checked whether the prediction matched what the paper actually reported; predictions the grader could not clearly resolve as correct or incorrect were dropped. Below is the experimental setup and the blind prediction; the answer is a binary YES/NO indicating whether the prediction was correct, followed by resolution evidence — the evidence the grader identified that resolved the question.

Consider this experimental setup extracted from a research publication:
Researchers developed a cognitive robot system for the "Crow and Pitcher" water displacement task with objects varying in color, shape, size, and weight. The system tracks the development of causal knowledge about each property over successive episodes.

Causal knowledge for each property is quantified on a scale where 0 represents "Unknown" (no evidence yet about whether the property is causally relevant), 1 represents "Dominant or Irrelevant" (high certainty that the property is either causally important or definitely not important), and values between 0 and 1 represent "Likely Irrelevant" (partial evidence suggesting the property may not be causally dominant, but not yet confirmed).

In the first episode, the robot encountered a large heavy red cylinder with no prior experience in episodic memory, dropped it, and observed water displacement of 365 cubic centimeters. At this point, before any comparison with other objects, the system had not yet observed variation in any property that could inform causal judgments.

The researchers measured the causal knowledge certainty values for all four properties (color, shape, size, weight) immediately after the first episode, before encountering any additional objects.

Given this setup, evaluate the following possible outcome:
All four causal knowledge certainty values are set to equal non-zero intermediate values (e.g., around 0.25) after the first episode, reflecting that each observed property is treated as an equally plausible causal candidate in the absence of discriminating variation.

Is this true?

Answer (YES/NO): NO